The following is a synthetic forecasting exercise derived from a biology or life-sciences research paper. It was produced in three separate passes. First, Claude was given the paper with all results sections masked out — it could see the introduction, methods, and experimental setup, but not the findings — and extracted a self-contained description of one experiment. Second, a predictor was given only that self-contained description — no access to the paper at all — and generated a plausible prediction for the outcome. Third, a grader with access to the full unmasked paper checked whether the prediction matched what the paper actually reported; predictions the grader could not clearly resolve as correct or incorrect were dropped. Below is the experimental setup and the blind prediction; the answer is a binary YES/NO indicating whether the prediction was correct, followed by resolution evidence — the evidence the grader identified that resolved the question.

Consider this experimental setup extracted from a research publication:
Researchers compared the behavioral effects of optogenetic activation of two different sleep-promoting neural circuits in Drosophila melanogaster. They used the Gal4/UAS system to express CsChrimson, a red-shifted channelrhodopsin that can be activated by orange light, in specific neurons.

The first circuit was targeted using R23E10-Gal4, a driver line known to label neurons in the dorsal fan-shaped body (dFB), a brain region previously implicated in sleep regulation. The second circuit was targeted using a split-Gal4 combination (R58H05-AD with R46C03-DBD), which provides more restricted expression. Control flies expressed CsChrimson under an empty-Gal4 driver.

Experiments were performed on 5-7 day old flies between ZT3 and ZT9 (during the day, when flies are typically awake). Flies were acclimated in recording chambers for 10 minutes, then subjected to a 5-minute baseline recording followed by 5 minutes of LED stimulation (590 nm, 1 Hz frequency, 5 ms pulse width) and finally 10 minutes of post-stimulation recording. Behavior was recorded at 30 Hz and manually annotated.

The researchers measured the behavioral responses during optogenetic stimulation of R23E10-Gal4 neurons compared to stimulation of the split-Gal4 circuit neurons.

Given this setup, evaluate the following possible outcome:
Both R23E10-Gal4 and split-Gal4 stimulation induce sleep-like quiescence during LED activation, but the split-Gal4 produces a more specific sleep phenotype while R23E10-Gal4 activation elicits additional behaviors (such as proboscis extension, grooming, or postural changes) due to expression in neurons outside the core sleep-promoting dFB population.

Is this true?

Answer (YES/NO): NO